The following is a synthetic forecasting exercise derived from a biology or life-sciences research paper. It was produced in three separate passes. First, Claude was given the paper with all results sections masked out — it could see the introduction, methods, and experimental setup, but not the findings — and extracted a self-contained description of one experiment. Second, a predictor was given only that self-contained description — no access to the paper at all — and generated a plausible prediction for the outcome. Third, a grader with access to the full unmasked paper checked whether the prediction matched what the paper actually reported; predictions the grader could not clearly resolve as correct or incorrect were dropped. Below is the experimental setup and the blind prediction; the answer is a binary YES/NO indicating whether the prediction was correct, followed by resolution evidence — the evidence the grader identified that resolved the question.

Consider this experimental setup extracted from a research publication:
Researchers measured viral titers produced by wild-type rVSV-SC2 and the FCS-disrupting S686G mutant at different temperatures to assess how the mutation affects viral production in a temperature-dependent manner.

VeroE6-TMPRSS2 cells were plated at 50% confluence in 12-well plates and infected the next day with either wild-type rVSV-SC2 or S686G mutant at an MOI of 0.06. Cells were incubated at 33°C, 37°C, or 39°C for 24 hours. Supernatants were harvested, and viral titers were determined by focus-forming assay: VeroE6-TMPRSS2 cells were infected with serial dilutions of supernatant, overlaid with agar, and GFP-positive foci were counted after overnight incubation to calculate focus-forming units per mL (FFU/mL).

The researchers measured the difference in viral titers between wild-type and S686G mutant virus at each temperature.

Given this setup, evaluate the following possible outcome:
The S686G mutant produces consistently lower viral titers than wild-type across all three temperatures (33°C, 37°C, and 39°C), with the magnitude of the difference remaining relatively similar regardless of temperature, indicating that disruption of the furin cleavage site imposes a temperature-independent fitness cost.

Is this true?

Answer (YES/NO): NO